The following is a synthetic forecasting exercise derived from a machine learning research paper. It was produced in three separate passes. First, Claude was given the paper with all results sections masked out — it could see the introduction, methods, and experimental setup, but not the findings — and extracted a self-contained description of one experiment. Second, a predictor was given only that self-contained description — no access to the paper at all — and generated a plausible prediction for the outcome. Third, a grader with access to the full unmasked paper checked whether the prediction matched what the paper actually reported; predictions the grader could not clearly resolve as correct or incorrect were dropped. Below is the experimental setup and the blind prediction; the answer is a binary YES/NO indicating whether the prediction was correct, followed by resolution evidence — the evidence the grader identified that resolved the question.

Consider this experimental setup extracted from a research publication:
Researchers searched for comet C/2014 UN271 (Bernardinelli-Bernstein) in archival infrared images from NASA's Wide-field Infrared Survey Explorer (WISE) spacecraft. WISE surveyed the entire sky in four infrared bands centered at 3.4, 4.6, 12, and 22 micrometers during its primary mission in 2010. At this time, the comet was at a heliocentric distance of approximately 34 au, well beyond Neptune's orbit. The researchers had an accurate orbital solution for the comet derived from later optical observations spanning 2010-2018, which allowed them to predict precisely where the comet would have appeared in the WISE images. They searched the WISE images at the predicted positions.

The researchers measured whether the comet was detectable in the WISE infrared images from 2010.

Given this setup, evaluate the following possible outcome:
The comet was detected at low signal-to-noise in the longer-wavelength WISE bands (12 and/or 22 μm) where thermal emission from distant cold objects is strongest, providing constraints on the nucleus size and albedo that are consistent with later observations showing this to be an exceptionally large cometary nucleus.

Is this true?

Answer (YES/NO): NO